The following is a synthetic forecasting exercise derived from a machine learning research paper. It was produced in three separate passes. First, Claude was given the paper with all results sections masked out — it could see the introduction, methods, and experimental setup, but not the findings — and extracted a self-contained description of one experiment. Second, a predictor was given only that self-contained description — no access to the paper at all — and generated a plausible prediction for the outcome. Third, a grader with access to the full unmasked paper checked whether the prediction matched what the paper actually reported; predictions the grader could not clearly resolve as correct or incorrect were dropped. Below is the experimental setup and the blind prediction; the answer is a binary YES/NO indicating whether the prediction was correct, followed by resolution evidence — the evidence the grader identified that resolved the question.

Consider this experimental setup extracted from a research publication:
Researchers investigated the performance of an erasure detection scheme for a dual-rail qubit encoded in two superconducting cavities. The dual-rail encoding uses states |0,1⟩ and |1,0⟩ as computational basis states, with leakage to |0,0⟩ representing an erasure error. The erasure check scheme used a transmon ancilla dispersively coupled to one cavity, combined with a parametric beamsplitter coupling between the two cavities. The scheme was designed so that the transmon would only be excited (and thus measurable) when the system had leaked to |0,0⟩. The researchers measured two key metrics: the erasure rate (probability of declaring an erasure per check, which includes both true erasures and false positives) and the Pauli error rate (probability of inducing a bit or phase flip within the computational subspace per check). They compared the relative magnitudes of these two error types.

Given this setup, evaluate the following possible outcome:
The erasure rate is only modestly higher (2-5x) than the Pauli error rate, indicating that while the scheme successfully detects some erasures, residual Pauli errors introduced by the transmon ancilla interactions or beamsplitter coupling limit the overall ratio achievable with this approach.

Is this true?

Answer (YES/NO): NO